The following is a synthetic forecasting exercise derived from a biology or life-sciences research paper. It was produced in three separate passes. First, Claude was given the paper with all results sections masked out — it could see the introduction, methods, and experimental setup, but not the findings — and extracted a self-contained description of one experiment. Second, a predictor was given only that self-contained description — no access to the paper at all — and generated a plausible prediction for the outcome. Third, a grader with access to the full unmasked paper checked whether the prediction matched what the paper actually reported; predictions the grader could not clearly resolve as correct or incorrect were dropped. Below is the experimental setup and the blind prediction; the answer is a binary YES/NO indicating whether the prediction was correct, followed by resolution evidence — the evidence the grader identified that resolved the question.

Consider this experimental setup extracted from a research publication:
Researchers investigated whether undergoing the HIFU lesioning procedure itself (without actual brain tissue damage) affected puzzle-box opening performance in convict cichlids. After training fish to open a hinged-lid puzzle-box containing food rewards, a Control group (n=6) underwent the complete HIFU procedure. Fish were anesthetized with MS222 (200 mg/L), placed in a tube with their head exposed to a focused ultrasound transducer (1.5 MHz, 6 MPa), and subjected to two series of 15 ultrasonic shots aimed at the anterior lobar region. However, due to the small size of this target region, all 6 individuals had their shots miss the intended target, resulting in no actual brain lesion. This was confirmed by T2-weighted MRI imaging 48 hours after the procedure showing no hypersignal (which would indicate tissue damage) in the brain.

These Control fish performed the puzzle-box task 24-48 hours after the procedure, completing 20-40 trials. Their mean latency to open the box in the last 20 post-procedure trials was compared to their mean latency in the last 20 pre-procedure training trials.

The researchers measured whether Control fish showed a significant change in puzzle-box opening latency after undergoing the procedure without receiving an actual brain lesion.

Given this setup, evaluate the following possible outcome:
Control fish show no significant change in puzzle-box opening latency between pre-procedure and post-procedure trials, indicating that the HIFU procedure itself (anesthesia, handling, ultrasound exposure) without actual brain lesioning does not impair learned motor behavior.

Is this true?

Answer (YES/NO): YES